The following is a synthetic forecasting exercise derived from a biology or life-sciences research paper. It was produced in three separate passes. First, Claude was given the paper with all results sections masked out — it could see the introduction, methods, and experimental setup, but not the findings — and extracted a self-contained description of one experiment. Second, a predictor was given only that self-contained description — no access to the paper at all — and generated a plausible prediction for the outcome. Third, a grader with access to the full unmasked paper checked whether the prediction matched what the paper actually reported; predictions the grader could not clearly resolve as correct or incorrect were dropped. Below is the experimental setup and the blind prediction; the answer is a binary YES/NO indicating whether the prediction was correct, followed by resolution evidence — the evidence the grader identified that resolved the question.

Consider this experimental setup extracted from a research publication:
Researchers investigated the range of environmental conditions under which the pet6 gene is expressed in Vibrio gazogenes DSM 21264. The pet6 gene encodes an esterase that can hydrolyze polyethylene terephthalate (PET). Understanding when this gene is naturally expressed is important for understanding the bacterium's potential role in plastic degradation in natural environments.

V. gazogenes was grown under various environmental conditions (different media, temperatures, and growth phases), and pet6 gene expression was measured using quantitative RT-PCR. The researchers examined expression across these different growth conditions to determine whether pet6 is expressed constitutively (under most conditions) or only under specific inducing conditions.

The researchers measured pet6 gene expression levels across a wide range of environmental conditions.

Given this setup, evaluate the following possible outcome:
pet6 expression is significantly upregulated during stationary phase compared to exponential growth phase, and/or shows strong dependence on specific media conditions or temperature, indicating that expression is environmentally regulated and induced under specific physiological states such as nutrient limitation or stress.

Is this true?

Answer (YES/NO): NO